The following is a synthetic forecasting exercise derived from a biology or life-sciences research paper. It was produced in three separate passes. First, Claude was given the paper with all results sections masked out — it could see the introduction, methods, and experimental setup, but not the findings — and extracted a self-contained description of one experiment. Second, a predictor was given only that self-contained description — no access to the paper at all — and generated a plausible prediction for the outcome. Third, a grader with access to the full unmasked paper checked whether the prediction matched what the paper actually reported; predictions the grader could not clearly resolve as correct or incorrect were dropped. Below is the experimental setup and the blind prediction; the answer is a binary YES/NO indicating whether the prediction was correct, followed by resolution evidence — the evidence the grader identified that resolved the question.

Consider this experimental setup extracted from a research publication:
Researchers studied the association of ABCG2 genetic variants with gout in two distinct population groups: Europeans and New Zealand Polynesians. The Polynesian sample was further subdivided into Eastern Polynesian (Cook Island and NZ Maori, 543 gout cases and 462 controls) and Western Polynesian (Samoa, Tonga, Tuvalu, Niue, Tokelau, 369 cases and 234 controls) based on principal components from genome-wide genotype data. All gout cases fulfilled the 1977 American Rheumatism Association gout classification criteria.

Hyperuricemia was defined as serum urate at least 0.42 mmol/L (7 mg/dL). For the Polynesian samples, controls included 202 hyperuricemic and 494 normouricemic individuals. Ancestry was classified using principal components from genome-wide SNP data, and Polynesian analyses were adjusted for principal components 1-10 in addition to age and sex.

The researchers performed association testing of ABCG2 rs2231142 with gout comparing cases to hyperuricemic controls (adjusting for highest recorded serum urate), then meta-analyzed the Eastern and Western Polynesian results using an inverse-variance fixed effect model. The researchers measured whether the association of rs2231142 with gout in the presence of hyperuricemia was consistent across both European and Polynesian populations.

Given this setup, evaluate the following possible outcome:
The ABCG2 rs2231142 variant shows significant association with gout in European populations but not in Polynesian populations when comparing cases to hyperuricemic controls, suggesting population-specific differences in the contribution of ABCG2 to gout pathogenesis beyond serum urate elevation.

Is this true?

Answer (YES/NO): NO